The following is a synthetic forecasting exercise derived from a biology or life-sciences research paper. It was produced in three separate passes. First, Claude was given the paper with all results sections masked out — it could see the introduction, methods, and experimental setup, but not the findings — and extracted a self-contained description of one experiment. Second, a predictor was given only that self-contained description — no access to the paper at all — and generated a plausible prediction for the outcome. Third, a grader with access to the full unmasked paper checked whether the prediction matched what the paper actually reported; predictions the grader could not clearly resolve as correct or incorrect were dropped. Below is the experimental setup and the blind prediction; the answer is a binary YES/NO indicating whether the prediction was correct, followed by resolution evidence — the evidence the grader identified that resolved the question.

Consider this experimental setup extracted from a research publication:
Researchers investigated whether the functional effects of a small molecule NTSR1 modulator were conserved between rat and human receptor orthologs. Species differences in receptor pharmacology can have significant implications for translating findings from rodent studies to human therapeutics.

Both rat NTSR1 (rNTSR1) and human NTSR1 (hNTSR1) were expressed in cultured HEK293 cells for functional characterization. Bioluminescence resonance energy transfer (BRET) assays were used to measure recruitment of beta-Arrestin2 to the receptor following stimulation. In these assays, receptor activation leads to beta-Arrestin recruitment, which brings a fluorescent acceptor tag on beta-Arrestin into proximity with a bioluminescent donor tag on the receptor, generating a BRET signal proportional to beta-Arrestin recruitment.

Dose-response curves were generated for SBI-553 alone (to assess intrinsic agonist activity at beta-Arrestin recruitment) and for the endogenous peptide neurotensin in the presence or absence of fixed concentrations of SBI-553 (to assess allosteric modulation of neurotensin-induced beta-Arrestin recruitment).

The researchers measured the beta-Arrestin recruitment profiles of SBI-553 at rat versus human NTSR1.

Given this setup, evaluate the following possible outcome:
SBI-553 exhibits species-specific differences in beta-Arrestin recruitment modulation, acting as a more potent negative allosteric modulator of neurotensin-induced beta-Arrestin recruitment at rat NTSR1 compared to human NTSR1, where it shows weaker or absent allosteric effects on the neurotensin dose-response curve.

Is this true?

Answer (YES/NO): NO